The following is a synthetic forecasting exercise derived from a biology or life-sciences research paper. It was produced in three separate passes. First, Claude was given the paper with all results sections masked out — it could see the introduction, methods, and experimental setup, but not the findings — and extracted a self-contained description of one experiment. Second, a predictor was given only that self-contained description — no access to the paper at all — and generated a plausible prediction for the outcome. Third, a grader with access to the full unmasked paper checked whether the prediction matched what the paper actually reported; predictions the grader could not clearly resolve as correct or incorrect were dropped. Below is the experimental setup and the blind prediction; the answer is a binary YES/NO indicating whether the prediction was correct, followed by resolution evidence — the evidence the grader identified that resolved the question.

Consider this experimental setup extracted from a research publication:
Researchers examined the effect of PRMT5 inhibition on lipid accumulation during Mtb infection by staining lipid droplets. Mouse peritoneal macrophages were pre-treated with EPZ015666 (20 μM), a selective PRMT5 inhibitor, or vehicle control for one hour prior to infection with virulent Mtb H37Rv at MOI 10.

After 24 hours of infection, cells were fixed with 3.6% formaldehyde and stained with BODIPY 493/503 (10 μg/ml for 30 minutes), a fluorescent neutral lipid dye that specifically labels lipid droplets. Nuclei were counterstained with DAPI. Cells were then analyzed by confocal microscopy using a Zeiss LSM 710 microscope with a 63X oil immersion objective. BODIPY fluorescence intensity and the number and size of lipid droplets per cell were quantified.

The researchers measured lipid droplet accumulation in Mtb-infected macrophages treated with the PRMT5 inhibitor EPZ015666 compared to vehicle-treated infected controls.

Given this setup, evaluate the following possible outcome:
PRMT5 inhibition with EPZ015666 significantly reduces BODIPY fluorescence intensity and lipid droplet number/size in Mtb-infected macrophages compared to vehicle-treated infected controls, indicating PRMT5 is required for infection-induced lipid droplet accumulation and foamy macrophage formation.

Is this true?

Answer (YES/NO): YES